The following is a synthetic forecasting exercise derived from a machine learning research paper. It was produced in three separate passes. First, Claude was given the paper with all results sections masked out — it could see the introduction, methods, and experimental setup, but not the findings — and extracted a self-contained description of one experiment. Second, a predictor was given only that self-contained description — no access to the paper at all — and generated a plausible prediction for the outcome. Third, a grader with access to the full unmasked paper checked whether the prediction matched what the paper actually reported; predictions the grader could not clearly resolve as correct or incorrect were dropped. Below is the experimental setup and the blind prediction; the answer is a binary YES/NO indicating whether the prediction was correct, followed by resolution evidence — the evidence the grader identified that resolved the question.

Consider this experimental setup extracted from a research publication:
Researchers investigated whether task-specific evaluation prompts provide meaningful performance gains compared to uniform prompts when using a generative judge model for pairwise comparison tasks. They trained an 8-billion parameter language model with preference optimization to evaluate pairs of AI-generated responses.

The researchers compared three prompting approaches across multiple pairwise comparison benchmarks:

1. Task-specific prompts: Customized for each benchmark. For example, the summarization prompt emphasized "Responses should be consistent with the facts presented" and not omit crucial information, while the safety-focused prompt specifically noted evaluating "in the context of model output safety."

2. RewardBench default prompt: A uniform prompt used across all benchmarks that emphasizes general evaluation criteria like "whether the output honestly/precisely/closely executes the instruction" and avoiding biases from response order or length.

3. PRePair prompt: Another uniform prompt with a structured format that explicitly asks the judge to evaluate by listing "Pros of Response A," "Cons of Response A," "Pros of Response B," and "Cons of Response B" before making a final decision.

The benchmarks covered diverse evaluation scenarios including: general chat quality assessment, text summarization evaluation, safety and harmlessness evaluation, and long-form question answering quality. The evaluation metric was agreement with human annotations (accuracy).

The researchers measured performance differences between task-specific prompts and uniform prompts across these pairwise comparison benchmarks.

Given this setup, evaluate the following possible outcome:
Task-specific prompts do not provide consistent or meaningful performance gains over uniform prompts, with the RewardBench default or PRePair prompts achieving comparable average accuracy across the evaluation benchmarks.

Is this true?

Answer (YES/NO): YES